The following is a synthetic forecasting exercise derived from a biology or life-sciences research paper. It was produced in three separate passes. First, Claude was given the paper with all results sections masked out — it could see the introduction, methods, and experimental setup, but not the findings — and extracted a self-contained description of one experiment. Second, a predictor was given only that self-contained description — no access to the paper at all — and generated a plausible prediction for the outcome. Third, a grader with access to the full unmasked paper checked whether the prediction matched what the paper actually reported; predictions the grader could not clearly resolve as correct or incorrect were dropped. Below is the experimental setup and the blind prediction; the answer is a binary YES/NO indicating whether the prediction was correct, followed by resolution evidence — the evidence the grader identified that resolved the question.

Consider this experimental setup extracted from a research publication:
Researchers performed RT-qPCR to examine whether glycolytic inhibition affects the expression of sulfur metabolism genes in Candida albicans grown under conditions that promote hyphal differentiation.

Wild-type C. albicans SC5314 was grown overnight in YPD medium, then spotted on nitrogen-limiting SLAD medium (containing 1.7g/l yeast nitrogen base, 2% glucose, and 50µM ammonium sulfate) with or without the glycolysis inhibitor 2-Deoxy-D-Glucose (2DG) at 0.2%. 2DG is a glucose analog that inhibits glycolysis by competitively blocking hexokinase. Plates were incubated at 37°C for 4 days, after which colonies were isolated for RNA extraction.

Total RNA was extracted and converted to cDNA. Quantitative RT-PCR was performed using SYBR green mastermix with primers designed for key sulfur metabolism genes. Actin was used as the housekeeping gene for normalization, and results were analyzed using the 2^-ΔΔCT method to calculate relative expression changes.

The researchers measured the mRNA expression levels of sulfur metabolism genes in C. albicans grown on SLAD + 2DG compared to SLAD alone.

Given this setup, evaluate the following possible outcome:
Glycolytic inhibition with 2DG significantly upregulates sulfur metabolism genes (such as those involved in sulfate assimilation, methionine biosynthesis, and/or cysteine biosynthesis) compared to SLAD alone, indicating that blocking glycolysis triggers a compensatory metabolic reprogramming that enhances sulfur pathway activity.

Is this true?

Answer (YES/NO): NO